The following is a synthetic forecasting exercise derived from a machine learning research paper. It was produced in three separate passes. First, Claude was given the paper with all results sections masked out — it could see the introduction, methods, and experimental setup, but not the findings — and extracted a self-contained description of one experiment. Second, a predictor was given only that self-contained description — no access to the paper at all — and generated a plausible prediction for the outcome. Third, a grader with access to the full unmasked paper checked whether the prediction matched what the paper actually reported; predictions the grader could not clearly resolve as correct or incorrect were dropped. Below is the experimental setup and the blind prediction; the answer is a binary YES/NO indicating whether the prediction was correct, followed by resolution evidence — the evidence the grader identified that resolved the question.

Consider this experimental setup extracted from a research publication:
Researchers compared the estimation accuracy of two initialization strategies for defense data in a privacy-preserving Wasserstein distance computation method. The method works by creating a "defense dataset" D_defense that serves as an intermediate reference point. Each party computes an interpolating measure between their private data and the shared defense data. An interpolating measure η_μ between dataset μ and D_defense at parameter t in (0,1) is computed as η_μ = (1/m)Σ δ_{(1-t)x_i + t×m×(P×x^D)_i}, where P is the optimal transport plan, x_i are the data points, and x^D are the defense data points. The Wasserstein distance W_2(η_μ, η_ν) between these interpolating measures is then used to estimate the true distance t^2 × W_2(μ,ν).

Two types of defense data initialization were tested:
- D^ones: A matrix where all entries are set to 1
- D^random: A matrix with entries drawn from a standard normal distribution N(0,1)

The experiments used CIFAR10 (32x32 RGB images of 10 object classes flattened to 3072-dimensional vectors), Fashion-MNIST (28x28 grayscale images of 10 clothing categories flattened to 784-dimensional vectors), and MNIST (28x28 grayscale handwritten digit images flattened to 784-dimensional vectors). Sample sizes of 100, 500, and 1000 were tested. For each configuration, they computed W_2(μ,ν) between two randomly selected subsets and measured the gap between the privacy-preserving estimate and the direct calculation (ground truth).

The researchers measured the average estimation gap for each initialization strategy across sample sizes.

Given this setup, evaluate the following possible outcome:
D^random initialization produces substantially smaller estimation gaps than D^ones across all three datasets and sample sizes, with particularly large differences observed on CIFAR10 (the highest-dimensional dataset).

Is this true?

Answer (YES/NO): NO